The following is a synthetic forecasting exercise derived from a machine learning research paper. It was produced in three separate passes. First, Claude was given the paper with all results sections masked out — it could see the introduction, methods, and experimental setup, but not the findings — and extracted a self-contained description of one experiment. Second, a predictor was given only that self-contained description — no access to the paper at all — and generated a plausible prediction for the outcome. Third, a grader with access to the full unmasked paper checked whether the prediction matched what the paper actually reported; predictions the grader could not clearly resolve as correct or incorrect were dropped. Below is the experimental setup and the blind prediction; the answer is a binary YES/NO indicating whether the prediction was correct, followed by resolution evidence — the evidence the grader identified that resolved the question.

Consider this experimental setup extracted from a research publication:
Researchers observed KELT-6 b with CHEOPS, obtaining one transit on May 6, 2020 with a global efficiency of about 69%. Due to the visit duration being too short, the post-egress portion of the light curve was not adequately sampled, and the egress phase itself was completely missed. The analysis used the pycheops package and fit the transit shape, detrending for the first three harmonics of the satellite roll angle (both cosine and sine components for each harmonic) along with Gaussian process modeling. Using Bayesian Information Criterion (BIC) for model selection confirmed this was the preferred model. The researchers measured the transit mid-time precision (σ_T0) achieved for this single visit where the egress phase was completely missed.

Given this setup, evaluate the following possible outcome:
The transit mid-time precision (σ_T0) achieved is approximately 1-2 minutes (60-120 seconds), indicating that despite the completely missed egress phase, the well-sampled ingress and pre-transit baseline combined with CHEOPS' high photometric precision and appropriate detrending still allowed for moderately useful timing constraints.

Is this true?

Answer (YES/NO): YES